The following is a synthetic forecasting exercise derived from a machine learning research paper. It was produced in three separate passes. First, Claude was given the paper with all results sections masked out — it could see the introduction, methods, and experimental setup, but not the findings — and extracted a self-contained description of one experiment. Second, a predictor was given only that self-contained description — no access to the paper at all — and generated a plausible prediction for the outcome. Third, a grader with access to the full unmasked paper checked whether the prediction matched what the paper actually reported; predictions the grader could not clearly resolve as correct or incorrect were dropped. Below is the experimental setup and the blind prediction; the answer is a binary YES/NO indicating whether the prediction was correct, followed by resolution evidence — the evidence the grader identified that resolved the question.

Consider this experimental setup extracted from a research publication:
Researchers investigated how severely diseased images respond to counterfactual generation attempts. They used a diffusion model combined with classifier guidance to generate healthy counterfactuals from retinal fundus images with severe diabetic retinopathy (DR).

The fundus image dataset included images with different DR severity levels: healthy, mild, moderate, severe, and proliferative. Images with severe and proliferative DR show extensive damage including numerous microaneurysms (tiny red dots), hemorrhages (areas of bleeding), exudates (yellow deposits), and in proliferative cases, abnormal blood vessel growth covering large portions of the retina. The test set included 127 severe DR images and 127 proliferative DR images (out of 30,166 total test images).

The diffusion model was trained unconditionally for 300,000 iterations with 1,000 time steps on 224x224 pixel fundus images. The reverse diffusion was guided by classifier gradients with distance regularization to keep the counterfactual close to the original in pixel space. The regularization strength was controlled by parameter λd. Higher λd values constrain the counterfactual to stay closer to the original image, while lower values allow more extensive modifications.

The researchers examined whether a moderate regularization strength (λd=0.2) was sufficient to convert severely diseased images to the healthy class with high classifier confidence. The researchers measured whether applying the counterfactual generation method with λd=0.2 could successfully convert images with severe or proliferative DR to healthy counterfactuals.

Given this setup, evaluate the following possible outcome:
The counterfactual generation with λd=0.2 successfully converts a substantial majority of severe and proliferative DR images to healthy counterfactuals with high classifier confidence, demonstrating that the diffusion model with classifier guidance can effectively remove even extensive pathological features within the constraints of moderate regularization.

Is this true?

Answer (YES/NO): NO